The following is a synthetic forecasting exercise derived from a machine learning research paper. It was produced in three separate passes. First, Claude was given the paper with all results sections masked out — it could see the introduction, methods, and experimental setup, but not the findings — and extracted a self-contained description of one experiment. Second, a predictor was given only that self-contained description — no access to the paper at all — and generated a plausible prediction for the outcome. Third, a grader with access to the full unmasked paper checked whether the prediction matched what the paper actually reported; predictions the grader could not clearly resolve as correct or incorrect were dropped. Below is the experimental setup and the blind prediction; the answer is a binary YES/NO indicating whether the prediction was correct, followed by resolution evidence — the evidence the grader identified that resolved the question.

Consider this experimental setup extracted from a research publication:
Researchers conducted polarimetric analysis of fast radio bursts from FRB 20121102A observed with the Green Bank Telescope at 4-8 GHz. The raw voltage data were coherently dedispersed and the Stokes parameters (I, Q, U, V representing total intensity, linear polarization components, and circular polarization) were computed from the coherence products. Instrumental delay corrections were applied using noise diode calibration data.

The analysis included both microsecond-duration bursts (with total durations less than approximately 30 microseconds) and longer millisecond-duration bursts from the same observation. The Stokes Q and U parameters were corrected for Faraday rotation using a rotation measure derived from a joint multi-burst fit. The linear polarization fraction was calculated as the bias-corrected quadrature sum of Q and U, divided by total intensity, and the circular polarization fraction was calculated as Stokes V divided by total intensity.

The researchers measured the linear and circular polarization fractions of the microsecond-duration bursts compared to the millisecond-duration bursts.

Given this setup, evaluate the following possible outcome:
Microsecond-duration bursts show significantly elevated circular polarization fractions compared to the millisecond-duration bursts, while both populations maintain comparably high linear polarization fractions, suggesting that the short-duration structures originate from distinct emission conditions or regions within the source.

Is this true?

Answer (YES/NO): NO